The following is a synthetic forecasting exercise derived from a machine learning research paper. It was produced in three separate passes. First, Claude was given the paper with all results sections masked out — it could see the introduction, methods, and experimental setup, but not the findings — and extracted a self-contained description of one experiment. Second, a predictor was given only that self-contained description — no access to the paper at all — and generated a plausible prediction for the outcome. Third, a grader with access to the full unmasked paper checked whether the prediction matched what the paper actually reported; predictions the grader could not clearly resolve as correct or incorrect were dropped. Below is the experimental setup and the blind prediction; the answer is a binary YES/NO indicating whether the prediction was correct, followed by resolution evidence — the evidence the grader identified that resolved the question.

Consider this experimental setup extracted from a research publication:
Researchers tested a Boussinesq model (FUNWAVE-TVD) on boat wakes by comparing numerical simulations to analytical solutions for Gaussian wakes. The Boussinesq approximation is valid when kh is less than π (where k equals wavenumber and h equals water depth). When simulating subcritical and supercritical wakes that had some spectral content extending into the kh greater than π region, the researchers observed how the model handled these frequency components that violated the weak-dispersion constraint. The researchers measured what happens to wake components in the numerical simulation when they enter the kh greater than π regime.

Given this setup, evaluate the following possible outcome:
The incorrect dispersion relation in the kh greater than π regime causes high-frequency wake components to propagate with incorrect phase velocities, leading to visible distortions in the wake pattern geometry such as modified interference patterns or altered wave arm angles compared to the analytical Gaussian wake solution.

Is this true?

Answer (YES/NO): NO